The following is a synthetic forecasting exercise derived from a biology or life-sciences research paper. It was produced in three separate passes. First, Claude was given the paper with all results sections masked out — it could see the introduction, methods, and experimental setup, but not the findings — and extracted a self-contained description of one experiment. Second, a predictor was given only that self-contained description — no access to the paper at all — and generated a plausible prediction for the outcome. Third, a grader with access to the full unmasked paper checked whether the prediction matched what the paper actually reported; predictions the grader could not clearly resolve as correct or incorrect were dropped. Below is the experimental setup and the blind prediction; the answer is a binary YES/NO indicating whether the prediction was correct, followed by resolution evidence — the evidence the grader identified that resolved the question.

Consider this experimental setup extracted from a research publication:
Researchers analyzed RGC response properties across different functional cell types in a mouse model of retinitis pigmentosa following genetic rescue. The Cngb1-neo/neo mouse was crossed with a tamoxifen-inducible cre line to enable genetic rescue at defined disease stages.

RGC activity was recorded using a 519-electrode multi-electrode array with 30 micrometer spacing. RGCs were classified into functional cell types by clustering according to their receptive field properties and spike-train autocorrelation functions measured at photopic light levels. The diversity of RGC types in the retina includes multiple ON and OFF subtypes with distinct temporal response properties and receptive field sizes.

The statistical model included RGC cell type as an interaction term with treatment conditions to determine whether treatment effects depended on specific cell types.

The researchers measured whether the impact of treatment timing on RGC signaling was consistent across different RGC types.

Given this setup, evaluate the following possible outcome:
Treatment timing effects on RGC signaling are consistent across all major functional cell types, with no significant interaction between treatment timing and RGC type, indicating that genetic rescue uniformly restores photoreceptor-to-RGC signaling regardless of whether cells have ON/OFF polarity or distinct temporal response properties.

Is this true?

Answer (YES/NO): YES